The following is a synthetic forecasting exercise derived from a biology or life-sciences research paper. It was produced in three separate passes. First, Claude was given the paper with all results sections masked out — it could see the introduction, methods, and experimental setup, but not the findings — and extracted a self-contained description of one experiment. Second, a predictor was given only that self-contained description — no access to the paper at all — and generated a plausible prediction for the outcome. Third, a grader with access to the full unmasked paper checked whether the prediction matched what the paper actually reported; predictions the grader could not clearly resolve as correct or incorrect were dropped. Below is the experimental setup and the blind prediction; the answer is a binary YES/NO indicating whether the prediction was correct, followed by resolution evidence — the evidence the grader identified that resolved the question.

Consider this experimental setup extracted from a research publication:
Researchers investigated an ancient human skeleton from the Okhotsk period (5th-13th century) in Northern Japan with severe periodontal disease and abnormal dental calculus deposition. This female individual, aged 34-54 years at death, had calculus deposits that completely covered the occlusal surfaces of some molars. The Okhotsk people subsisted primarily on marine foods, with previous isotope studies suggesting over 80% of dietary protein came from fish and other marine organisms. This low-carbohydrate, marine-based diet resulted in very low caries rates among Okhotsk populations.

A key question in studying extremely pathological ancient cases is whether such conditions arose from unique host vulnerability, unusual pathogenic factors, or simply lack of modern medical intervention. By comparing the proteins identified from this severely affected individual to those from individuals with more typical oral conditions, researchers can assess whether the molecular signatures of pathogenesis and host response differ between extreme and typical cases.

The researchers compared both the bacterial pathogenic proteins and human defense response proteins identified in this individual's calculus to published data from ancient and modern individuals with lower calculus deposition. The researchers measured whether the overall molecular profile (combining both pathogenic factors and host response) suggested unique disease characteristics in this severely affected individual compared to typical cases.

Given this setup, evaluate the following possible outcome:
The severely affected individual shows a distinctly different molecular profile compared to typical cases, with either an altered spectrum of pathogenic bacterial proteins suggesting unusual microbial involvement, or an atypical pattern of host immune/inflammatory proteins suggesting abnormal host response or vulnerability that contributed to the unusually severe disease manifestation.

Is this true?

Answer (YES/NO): NO